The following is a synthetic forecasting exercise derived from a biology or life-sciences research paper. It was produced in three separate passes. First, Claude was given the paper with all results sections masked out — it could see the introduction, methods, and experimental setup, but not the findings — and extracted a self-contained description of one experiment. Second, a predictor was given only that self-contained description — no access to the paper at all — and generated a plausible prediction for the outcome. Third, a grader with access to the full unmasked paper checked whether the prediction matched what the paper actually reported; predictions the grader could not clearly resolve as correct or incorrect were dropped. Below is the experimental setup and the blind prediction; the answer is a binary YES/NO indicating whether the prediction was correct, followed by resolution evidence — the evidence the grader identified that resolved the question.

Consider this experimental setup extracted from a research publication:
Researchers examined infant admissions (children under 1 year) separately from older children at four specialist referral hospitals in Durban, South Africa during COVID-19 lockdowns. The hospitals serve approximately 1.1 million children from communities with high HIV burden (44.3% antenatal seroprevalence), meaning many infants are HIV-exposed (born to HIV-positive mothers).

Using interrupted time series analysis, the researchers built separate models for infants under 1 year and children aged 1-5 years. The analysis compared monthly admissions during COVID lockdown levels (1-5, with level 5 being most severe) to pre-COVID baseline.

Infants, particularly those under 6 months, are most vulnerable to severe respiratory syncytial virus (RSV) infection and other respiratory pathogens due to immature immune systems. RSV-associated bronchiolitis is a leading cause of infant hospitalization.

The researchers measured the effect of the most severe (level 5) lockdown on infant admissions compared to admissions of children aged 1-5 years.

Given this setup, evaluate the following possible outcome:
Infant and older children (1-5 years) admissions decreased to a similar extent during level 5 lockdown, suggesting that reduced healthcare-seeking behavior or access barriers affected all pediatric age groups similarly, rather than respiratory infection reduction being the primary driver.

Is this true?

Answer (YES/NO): NO